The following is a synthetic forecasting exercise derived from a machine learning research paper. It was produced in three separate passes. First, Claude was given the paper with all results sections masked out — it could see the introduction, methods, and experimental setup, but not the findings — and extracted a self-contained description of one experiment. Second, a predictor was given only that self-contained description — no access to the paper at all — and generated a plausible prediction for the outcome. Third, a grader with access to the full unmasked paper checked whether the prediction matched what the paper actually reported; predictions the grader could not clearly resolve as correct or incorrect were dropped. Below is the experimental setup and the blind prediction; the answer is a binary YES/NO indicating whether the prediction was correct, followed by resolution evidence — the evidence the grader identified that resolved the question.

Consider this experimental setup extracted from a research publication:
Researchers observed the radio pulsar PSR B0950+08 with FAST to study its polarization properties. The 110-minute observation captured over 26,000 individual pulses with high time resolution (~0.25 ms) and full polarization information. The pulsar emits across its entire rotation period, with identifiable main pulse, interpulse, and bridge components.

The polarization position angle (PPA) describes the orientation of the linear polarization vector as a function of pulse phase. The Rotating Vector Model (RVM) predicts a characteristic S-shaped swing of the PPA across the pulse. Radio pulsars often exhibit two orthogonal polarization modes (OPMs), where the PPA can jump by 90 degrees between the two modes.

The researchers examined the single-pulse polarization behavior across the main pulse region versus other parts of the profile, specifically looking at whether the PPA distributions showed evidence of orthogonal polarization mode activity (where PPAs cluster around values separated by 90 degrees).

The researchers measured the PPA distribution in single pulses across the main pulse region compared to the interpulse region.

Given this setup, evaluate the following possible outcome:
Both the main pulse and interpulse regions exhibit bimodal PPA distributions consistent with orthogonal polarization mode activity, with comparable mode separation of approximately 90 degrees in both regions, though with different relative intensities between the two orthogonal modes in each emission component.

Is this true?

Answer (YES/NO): NO